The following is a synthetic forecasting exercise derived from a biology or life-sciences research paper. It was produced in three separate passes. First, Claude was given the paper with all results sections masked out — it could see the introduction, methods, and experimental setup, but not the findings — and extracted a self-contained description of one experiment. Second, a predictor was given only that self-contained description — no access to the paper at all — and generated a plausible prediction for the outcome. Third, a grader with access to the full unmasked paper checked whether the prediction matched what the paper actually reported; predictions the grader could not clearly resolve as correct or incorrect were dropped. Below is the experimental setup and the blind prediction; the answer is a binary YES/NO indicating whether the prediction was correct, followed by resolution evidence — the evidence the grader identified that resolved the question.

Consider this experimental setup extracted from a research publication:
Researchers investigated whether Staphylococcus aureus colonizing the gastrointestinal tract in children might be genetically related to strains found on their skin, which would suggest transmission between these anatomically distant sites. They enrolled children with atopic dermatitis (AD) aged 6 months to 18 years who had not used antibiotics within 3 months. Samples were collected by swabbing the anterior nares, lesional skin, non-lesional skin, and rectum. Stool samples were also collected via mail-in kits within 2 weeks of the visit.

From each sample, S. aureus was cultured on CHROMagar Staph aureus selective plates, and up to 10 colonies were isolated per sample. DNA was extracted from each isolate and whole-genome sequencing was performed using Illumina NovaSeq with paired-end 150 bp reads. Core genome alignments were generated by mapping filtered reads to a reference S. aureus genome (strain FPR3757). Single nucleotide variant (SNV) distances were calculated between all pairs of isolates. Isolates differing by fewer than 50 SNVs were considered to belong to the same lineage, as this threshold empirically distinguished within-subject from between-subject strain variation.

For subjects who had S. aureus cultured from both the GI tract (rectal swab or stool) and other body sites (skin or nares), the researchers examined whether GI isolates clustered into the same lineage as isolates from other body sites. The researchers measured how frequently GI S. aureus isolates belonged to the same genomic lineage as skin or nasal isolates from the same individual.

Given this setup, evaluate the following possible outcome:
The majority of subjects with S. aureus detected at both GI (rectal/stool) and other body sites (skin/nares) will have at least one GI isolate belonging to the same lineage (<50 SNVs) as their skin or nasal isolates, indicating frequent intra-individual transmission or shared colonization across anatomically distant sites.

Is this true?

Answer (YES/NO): YES